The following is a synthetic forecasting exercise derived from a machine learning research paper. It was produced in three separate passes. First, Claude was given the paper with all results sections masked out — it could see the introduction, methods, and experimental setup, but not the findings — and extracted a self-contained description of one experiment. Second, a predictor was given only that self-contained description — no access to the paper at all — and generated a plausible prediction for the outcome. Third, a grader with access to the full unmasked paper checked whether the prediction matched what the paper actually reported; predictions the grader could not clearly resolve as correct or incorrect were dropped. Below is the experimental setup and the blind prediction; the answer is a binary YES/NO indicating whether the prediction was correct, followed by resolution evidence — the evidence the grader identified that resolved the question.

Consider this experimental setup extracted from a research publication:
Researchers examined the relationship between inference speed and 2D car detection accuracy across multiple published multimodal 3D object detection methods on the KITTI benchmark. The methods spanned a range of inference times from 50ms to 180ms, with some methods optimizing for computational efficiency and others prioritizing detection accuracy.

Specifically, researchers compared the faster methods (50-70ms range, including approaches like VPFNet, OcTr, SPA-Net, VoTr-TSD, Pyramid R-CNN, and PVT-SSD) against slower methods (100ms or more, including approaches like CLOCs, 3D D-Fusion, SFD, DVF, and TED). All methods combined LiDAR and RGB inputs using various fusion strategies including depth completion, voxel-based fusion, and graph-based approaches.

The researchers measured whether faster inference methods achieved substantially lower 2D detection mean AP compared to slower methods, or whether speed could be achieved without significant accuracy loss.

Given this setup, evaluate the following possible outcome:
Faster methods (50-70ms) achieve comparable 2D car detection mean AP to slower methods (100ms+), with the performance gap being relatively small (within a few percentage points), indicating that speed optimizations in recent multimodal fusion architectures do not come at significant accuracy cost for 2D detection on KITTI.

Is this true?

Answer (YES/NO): YES